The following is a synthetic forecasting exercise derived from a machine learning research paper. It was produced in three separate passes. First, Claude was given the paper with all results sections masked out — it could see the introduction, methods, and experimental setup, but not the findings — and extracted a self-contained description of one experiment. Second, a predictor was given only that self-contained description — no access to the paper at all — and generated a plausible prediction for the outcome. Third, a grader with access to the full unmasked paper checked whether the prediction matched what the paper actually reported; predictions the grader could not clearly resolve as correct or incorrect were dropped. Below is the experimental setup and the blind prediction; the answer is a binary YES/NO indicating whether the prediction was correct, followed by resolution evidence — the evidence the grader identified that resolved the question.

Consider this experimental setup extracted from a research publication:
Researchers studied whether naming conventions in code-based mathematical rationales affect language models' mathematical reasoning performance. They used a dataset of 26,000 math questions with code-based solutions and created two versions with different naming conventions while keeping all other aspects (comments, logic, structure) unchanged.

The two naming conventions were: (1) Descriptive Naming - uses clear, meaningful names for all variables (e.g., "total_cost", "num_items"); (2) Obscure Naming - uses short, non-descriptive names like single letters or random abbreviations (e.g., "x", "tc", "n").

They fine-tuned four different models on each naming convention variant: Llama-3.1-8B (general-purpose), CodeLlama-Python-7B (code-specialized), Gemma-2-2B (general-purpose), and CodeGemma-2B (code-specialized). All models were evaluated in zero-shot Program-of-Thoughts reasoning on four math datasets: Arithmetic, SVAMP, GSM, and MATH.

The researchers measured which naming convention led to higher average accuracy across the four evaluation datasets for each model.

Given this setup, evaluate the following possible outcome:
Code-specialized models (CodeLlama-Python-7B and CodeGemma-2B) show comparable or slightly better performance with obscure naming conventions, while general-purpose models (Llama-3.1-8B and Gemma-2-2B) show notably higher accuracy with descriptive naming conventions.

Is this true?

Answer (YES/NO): NO